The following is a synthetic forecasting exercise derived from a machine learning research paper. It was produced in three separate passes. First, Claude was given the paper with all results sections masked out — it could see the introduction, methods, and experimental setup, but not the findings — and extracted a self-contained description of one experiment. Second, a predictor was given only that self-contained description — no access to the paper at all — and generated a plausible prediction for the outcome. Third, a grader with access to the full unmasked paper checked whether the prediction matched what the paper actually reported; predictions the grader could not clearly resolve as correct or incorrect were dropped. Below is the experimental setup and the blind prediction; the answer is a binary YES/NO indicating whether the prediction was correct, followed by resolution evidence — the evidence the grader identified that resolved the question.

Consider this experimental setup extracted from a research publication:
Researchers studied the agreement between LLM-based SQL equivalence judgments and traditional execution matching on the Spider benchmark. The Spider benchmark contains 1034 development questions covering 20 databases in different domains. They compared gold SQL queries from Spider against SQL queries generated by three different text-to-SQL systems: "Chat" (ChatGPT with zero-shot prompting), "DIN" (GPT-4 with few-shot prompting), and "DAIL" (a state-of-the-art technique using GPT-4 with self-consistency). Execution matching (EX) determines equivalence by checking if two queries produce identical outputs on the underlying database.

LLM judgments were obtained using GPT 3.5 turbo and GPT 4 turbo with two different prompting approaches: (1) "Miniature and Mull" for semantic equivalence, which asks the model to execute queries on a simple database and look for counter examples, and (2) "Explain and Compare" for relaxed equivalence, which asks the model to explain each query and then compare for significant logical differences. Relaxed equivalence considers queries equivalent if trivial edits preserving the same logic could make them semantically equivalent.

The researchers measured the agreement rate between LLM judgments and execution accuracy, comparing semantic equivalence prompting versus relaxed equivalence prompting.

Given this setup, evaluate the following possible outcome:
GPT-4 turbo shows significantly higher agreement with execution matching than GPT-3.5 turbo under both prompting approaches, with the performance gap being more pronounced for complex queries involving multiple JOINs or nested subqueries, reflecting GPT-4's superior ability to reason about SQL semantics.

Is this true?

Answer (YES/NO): NO